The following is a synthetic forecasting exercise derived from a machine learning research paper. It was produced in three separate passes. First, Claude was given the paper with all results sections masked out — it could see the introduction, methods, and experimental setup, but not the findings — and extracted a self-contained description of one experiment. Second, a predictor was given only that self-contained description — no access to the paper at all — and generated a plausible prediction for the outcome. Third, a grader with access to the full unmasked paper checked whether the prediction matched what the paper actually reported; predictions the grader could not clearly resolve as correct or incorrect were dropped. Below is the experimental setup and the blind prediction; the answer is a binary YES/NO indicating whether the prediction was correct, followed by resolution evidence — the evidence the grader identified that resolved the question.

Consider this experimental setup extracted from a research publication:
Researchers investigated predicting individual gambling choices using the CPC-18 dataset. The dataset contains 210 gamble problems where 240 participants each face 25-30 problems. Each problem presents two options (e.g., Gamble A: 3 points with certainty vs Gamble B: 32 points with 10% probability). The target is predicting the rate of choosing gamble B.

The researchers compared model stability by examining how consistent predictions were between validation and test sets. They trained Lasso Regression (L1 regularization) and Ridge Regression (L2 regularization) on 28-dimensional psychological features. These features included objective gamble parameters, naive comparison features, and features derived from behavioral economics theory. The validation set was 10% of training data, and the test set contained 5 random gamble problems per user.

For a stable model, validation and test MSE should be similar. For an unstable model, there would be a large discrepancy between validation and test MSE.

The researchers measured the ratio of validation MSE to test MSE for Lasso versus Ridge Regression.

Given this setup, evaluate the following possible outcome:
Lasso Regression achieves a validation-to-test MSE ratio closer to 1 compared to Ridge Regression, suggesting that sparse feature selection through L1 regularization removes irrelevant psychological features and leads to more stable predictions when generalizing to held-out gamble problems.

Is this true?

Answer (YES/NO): NO